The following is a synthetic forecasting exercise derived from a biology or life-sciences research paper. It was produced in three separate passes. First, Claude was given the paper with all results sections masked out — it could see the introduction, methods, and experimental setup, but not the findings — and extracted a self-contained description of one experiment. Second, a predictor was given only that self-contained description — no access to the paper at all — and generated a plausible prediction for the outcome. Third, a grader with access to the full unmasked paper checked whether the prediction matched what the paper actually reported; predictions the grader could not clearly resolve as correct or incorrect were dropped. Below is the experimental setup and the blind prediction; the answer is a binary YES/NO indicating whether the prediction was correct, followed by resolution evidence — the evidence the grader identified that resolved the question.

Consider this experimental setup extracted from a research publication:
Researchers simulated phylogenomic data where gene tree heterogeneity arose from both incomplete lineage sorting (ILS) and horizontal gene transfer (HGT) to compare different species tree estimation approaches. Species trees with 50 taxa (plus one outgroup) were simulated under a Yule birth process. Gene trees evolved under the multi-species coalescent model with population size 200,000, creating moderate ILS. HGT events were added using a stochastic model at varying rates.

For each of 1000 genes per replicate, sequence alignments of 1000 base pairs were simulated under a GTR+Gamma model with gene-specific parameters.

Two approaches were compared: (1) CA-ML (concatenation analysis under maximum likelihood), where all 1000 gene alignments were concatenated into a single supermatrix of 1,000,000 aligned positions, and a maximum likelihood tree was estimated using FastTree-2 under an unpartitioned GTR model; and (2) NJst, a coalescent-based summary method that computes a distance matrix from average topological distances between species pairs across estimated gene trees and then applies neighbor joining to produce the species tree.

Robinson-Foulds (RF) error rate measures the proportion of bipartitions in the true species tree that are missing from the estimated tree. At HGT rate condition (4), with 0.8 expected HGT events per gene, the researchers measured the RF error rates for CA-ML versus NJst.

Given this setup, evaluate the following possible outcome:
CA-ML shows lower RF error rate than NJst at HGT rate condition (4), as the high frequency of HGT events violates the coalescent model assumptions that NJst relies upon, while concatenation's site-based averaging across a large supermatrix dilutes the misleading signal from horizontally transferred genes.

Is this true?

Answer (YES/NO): YES